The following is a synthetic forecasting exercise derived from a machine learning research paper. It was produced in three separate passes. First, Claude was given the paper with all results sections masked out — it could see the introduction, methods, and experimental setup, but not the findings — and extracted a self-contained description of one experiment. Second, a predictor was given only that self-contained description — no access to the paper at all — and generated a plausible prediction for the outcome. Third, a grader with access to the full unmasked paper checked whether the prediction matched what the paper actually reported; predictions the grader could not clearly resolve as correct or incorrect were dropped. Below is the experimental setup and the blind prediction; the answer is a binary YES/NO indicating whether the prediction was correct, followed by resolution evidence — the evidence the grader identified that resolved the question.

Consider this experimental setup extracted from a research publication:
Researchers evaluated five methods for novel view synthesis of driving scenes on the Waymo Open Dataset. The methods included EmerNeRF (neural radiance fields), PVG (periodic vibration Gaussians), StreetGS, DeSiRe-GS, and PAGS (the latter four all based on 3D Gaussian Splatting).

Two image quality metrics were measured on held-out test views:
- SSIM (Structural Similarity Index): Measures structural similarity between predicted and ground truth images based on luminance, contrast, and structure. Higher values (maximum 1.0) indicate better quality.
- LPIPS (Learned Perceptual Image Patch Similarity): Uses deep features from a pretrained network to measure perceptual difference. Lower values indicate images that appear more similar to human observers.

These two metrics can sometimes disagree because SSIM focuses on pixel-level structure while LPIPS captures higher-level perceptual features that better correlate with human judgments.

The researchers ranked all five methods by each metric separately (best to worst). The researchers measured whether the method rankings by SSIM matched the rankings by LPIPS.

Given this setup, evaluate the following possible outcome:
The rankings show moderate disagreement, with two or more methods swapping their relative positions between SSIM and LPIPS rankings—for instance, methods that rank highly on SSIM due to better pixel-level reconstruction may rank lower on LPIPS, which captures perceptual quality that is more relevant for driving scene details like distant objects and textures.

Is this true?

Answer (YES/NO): NO